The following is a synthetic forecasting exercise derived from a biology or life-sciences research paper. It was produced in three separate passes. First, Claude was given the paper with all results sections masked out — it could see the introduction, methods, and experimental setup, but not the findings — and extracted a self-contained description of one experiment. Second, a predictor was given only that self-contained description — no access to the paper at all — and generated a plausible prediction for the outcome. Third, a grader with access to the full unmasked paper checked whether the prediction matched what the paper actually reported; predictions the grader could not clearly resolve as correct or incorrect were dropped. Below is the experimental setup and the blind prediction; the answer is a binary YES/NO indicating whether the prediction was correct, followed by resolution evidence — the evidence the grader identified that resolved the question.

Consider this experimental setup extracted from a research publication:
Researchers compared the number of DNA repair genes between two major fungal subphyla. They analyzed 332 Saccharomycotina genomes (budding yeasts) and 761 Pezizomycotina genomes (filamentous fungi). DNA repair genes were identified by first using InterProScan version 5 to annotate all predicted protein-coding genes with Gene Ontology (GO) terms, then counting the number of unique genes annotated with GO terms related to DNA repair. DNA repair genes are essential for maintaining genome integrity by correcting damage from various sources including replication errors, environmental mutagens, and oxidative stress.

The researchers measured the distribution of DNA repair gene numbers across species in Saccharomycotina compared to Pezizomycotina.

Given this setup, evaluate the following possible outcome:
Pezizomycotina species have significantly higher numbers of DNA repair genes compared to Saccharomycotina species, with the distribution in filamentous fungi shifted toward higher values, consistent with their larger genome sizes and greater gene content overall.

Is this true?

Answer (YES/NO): YES